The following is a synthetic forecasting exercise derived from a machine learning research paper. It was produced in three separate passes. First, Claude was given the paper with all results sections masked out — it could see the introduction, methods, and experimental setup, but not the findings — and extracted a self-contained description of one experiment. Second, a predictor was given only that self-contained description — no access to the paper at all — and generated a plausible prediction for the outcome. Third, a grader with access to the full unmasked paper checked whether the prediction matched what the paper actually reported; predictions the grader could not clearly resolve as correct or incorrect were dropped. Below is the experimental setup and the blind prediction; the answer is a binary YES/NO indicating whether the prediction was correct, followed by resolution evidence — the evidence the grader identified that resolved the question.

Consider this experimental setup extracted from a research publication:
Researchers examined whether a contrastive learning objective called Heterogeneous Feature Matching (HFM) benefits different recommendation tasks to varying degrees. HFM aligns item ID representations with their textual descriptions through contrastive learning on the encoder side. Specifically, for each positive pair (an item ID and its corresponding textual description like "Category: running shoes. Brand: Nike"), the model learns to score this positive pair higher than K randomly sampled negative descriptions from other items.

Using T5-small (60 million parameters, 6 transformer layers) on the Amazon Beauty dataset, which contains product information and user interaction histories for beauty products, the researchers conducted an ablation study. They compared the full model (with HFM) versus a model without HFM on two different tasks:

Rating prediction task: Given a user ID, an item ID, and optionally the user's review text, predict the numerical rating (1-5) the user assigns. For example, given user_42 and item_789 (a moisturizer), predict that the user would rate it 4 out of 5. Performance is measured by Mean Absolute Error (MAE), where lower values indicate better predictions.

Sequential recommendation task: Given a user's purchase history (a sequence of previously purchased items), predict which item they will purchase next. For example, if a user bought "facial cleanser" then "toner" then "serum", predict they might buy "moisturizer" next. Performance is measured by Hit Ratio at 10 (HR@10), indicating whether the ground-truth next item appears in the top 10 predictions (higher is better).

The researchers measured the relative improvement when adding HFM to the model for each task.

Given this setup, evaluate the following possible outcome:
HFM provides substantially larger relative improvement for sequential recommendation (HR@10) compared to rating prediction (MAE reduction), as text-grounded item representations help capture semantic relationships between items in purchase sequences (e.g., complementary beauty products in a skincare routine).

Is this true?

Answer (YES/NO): NO